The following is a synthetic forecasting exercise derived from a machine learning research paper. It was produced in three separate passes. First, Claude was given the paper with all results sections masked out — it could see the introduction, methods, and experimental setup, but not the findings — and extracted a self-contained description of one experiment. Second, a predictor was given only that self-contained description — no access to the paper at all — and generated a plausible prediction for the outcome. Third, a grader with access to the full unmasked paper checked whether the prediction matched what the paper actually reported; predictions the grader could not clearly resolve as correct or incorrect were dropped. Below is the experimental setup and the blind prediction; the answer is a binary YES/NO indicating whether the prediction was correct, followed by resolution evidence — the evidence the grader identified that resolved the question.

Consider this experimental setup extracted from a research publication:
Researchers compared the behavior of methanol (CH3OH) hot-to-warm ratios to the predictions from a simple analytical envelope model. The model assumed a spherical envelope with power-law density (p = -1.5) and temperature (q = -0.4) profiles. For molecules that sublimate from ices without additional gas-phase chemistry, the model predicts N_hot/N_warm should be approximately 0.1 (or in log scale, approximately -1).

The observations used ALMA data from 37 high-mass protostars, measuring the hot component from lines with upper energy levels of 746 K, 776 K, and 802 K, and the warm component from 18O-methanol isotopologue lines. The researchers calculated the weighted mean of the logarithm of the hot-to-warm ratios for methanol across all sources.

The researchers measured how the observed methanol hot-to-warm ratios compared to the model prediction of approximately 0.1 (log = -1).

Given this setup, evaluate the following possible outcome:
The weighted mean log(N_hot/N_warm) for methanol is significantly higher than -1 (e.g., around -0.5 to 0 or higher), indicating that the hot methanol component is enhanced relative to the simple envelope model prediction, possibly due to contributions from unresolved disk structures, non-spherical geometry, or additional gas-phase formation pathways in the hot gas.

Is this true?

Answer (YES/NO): NO